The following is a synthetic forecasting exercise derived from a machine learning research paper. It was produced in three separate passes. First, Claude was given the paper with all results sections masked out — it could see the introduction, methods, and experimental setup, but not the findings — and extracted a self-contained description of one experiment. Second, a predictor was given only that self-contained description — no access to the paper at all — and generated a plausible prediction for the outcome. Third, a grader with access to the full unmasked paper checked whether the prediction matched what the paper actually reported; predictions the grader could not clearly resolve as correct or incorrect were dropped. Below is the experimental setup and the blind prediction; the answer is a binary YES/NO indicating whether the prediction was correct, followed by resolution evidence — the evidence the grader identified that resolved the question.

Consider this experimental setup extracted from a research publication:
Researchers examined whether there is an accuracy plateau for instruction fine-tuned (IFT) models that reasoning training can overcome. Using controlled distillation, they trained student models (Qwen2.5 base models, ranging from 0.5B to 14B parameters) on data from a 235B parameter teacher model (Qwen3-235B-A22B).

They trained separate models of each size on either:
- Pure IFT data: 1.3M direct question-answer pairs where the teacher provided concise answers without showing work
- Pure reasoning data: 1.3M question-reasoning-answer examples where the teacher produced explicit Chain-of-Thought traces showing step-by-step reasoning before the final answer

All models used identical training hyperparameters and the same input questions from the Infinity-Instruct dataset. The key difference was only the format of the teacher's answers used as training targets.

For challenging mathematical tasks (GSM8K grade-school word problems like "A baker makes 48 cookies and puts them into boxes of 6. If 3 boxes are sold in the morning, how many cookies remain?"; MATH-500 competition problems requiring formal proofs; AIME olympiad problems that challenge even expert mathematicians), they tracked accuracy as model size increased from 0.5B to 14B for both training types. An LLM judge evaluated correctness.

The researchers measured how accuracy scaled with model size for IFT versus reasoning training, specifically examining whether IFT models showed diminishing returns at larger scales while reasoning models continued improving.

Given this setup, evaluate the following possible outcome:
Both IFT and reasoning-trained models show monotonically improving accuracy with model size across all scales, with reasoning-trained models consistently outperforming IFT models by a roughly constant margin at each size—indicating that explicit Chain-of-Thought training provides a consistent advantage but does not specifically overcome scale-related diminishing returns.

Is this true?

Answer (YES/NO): NO